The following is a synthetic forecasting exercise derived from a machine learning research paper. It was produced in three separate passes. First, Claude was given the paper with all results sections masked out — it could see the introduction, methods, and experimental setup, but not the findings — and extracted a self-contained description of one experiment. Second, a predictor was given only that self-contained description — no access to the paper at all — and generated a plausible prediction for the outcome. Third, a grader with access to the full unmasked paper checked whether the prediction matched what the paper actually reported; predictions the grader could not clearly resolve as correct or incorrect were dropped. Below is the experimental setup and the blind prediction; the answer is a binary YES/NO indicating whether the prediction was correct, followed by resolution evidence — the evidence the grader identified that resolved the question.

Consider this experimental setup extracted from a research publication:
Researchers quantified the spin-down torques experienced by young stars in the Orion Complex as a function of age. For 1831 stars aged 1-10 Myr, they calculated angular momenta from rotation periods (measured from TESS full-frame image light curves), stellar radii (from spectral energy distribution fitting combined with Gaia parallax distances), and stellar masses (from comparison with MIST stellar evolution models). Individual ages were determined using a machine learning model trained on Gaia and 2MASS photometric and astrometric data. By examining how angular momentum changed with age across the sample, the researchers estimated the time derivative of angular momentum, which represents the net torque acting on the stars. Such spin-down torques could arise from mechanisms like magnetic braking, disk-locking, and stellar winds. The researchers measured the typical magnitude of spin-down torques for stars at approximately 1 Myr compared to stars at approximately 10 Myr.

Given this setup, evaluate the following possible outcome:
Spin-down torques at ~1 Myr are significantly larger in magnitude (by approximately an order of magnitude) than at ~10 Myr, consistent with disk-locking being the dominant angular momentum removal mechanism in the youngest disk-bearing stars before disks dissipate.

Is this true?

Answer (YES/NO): NO